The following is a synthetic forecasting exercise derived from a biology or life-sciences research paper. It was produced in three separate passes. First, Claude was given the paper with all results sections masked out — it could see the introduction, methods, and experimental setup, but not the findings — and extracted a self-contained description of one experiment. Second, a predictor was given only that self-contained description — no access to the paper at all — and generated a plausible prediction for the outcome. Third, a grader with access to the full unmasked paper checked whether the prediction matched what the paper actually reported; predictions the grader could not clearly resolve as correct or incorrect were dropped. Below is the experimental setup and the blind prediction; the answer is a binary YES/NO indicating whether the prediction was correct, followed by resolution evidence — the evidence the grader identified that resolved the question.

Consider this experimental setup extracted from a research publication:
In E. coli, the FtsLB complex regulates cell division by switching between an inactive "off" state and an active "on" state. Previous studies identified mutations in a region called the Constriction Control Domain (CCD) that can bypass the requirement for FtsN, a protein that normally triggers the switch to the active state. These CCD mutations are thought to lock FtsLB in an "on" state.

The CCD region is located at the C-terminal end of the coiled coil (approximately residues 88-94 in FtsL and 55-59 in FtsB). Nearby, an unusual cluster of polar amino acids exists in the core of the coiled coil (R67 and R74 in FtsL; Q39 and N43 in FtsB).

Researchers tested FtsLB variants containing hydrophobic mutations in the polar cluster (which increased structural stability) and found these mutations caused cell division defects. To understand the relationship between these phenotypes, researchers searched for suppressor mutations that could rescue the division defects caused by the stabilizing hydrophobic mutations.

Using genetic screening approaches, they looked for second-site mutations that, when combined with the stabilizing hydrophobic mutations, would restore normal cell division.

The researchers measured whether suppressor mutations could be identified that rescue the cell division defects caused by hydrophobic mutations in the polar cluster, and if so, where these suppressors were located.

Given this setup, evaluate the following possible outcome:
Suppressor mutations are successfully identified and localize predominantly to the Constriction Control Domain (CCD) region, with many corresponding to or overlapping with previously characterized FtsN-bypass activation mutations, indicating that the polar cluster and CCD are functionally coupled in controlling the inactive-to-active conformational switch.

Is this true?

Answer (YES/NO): NO